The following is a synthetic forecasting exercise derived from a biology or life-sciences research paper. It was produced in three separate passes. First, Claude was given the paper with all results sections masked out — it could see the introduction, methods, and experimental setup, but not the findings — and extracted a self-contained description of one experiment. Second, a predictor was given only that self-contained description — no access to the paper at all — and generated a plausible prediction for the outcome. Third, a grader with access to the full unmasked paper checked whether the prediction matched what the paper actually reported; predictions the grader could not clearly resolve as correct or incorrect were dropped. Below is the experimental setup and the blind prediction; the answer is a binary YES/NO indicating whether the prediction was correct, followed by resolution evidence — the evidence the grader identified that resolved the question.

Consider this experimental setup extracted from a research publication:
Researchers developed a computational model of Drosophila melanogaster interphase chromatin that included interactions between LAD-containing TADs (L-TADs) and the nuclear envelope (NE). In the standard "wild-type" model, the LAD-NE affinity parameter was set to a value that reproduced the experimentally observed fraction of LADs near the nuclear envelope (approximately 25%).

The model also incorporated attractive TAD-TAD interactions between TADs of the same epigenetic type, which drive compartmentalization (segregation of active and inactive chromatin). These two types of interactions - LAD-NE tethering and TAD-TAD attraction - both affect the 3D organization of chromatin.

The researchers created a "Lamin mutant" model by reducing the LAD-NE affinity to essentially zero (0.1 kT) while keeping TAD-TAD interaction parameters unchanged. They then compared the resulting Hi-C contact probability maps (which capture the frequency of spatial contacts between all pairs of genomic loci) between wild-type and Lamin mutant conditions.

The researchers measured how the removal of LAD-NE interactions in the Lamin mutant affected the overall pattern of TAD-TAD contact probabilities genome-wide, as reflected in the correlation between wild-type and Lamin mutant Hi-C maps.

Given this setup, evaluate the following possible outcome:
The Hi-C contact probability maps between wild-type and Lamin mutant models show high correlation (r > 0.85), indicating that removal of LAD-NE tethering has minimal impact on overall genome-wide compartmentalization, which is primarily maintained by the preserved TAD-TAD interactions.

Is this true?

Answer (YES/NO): YES